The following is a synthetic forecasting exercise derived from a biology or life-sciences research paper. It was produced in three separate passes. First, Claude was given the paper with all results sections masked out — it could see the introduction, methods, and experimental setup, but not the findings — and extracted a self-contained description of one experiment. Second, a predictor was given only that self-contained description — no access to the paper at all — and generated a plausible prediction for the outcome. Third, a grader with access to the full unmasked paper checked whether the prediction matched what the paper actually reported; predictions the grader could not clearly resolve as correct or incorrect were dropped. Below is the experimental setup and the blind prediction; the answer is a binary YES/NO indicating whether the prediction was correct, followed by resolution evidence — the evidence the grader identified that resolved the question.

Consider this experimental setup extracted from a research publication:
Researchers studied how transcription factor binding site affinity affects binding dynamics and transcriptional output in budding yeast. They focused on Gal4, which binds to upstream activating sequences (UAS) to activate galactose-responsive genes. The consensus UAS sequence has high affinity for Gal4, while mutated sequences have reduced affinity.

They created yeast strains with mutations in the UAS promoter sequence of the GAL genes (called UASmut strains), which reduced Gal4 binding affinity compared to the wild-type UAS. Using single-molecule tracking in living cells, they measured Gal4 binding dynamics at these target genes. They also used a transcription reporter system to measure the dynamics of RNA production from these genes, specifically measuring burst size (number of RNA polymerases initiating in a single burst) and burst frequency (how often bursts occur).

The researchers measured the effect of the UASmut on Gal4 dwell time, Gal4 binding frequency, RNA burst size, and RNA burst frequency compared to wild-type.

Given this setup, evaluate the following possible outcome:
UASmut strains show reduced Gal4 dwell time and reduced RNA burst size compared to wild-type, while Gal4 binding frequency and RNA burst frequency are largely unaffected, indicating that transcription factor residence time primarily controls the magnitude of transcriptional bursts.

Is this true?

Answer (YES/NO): YES